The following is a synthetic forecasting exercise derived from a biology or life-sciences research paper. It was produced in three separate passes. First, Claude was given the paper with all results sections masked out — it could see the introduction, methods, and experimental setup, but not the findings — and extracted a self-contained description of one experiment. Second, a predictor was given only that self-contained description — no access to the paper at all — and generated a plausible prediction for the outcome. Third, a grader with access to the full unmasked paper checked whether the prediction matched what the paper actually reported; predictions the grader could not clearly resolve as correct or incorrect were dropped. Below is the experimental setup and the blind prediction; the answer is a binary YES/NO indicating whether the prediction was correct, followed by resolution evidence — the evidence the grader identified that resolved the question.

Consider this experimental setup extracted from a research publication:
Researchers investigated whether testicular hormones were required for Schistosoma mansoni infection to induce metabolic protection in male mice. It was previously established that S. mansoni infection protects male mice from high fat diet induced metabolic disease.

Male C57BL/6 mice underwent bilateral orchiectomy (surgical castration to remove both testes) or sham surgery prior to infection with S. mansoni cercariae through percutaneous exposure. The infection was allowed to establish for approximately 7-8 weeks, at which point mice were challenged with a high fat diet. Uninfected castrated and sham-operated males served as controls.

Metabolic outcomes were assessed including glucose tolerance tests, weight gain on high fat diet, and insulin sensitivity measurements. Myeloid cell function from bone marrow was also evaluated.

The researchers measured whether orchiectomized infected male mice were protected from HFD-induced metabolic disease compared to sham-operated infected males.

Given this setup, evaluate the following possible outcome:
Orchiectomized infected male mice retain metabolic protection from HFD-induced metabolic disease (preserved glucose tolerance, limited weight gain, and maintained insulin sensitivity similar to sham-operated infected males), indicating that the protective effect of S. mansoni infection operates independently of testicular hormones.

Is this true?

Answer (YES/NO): YES